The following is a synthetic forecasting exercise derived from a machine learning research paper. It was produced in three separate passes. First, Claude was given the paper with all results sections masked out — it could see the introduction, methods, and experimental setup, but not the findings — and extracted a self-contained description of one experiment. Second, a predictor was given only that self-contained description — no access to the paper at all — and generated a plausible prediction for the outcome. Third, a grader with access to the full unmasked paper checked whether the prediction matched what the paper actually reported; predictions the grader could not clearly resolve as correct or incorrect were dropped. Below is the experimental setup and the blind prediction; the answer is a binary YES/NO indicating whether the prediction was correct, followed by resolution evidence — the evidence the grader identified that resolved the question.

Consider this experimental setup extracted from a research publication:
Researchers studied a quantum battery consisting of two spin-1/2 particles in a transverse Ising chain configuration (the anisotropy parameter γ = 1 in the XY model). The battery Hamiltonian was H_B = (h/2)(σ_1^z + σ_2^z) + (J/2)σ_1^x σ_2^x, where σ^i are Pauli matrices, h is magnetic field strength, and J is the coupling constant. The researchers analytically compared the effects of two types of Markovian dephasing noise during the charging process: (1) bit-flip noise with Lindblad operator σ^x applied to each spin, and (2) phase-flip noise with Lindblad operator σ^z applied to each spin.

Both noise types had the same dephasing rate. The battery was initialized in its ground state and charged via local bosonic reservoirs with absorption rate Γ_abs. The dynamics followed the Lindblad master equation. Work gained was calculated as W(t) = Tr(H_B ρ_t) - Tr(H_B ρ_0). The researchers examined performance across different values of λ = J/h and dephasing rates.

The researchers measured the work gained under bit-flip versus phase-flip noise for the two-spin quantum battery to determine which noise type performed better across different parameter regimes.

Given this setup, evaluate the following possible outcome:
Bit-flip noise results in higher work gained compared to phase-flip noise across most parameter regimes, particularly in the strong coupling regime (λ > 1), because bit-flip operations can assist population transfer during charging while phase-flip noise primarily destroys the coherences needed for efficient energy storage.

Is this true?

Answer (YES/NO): NO